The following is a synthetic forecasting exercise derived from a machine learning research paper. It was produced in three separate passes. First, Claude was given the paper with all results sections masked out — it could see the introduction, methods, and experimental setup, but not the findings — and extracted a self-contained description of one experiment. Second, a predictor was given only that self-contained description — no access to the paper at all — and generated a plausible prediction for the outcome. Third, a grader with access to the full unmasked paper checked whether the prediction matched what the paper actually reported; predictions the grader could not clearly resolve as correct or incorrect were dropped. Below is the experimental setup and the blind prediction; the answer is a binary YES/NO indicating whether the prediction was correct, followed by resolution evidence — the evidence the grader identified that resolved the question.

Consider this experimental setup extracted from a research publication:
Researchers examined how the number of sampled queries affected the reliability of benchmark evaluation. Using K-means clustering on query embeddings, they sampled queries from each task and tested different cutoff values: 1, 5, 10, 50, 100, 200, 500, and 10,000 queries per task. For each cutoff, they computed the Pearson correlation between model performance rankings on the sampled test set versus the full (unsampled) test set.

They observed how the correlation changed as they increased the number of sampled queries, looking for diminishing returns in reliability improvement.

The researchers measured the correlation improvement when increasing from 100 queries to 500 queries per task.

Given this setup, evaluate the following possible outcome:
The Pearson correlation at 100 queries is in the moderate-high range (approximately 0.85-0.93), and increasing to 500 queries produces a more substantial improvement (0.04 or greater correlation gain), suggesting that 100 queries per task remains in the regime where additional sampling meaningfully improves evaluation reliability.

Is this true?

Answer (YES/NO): NO